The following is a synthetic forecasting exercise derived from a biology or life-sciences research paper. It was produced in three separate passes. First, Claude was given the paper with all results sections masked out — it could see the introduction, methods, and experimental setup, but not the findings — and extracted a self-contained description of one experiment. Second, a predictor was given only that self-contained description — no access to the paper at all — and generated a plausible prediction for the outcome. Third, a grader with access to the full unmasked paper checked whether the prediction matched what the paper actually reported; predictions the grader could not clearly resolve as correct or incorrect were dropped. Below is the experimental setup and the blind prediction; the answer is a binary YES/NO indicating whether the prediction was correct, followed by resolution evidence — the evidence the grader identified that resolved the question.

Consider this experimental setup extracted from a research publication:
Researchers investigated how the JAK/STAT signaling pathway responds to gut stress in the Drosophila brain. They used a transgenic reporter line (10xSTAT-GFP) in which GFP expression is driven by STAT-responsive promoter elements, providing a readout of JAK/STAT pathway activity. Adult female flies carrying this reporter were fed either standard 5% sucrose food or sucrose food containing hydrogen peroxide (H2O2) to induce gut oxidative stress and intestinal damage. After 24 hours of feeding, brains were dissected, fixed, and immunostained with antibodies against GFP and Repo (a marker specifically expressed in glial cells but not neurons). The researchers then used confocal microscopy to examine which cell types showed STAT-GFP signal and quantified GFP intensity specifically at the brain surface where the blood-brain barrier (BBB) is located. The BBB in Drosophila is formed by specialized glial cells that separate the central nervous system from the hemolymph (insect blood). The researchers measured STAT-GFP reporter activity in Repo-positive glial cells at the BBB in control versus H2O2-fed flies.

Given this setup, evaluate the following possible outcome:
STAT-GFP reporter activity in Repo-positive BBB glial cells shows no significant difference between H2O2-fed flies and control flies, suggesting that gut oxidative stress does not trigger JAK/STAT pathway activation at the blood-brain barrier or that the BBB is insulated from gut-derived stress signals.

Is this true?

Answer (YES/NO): NO